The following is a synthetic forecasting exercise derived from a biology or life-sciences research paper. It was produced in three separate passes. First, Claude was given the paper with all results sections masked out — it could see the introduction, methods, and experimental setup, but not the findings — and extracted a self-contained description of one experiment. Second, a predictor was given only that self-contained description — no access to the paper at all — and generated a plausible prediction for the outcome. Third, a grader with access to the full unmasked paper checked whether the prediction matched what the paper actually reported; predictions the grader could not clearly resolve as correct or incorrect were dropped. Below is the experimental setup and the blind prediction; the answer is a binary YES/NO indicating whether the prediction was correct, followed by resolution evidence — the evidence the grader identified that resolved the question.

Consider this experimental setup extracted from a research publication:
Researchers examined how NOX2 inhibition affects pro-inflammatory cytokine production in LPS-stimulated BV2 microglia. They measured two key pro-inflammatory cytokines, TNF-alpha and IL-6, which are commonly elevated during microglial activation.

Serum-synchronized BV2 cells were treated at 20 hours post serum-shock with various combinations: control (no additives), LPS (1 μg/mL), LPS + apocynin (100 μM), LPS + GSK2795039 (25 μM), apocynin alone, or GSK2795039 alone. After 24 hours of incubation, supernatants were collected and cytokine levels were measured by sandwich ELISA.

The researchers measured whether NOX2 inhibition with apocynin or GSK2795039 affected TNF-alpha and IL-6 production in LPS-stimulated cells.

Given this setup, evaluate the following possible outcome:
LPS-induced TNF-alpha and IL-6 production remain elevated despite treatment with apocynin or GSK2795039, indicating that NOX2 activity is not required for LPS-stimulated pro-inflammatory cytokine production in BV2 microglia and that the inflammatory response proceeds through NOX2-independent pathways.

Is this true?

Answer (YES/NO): NO